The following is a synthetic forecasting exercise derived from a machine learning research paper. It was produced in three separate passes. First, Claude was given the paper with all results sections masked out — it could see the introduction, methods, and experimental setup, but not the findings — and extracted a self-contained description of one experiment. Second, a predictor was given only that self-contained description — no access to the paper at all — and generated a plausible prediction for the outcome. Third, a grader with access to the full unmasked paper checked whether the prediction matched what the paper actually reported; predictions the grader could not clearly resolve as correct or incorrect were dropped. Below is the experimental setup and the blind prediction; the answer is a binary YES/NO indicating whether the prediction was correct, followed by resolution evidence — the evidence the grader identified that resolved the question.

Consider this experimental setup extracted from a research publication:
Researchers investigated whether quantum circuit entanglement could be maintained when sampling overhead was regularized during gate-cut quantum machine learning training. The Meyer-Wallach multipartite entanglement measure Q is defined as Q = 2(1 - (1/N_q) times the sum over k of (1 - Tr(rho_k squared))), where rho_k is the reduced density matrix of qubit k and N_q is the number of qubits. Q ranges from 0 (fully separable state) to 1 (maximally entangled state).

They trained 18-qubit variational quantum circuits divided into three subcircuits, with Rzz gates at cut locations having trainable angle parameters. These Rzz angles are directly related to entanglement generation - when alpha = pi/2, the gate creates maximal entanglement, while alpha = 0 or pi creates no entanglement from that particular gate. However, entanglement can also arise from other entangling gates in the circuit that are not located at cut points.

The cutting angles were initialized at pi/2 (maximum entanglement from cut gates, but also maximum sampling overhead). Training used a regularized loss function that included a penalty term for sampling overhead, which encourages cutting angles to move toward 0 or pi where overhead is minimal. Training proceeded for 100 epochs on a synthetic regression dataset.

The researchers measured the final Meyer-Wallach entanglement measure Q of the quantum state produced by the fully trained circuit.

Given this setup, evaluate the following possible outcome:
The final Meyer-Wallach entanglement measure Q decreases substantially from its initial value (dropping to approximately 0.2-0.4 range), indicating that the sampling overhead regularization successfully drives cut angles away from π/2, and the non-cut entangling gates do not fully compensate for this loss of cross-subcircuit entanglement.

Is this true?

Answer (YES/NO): NO